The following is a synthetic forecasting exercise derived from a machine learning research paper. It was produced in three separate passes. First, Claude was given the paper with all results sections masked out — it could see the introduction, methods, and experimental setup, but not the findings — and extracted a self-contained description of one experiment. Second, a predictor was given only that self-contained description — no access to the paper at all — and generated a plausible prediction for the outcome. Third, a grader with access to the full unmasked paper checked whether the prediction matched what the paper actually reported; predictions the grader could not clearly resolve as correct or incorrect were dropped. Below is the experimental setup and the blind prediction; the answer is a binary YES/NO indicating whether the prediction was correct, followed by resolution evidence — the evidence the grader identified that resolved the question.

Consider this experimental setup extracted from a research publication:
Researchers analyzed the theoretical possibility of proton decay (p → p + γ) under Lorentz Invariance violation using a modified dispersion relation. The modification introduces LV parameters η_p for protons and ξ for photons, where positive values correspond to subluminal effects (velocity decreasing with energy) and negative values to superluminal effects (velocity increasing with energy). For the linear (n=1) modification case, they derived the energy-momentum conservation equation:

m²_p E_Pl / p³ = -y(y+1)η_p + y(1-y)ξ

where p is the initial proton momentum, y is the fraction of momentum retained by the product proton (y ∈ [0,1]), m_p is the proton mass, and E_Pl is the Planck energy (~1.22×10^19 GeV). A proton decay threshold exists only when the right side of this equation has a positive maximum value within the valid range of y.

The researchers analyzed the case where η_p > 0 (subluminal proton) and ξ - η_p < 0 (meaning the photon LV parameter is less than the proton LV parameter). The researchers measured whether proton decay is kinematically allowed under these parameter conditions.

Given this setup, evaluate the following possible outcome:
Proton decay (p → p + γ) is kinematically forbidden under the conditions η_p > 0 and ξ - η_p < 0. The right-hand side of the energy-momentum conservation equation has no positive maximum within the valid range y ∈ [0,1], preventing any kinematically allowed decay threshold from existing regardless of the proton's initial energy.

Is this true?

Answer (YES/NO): YES